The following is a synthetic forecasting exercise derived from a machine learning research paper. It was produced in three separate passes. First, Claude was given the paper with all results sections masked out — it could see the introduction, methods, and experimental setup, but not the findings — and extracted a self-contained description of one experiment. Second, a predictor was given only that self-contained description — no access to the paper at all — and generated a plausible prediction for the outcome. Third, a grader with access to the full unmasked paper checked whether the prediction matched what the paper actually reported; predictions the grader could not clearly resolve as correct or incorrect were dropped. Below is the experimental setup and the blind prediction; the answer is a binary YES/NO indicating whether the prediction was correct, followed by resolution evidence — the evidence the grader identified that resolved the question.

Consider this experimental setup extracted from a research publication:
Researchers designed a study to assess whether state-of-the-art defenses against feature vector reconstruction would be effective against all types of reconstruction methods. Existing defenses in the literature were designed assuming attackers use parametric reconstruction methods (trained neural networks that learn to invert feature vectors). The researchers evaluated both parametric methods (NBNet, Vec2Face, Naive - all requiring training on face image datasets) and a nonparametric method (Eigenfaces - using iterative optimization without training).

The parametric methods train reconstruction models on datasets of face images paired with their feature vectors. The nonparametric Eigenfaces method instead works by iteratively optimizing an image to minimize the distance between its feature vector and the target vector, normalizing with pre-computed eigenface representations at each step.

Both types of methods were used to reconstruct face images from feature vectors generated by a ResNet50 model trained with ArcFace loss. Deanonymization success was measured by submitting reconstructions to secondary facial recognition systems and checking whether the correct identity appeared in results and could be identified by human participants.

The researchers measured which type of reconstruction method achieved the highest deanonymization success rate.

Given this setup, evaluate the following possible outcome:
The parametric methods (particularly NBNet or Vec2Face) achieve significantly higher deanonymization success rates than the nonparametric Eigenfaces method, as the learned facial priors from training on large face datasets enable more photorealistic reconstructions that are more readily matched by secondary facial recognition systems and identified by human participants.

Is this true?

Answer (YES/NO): NO